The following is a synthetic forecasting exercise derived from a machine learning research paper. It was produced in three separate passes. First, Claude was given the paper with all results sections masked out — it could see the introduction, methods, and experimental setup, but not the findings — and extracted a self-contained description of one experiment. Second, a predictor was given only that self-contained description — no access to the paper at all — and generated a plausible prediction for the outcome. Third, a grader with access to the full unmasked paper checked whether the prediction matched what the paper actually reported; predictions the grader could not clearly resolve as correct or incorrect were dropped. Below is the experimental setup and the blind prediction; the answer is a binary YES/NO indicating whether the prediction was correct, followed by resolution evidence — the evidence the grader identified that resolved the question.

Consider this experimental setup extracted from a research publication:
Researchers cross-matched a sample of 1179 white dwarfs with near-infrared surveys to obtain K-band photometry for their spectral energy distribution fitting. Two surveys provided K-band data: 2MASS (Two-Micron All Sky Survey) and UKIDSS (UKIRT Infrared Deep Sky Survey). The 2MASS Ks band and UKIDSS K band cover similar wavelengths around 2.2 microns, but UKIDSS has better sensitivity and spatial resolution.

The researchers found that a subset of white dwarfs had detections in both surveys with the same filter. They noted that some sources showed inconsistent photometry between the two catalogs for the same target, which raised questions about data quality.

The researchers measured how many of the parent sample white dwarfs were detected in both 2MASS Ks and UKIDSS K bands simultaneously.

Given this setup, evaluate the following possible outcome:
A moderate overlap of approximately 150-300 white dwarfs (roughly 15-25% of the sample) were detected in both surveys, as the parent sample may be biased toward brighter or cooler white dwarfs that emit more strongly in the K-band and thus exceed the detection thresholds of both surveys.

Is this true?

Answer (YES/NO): NO